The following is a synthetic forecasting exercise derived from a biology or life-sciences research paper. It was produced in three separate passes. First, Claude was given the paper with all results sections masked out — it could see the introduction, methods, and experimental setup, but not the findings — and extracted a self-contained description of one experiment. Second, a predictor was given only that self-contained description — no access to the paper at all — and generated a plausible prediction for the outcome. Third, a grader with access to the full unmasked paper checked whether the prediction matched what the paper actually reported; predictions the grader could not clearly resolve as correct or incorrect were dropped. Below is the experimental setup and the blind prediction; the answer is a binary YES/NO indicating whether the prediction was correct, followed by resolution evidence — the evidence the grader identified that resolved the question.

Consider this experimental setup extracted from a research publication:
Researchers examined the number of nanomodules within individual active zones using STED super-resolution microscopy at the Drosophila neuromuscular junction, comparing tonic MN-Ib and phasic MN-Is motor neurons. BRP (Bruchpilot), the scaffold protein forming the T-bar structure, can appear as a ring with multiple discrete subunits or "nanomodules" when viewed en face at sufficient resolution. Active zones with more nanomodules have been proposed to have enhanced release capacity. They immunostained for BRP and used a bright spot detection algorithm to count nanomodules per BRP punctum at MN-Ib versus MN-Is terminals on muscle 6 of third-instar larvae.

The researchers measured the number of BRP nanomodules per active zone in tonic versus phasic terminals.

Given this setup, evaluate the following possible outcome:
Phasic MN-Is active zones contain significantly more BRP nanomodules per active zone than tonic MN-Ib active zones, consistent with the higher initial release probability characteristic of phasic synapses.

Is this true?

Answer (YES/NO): NO